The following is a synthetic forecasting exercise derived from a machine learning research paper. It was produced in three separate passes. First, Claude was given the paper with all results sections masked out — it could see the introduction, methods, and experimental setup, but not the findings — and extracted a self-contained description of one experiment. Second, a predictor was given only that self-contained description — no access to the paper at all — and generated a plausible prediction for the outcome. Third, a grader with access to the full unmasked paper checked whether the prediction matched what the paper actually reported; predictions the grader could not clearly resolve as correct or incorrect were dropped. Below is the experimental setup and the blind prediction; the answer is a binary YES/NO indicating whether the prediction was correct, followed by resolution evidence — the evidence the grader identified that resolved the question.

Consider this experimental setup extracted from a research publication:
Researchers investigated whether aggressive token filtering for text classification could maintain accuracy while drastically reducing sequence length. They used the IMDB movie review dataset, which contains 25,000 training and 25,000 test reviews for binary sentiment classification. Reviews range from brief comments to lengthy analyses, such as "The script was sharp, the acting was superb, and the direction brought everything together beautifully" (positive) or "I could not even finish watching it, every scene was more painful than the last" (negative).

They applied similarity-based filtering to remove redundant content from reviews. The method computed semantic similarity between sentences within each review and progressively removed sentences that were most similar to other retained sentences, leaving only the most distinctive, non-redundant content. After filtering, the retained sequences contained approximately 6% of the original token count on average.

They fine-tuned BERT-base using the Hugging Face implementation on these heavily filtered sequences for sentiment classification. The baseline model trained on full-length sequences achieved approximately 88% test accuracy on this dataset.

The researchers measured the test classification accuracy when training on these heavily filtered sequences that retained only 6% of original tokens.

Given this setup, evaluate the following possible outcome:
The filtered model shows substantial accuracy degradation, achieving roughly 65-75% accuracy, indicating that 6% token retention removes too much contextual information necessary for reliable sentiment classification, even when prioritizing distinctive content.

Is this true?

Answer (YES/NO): NO